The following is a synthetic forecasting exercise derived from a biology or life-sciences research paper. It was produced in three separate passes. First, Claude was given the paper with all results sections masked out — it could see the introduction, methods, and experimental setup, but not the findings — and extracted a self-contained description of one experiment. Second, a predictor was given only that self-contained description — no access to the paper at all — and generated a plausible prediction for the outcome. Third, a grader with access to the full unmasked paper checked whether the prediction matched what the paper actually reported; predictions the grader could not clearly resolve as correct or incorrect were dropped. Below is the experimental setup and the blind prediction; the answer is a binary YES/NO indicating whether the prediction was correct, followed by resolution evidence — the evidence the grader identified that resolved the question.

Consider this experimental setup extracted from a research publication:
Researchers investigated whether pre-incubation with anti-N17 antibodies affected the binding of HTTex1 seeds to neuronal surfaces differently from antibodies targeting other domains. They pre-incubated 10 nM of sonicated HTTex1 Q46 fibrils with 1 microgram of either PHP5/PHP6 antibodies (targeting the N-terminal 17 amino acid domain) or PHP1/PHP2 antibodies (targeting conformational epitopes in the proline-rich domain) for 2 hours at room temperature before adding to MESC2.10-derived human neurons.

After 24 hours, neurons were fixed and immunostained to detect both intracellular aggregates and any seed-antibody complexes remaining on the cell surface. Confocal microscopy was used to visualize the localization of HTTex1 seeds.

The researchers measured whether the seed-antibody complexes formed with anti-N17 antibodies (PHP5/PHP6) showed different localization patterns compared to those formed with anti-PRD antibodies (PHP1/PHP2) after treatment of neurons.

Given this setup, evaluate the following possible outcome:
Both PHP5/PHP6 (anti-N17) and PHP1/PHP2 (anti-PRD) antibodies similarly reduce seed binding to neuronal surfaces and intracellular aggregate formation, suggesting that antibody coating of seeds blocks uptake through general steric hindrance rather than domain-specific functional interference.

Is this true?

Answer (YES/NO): NO